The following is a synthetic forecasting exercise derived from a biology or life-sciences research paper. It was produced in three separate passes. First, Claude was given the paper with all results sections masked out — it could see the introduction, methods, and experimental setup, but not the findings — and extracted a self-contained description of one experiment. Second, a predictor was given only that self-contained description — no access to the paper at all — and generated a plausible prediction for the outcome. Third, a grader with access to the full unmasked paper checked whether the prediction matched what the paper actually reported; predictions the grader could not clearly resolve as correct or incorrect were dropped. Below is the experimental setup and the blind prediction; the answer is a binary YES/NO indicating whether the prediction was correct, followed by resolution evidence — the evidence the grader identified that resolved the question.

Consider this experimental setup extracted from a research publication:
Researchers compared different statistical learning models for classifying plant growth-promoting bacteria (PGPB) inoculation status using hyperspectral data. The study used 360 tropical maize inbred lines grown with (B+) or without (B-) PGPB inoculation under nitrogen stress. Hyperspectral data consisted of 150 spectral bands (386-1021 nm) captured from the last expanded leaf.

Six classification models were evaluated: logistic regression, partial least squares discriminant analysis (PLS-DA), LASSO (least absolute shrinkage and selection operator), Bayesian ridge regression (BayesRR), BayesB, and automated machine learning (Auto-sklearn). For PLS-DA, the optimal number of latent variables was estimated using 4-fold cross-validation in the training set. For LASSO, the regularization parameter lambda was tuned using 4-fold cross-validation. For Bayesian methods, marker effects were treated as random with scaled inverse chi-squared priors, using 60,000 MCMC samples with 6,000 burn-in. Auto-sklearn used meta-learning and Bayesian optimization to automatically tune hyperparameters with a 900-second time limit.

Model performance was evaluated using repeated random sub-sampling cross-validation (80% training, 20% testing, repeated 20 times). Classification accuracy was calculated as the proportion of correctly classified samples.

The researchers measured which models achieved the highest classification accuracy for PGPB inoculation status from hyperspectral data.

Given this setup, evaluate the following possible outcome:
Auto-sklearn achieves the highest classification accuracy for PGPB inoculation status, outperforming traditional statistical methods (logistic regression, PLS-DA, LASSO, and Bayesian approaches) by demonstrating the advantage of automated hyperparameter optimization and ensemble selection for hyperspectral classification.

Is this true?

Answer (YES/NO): NO